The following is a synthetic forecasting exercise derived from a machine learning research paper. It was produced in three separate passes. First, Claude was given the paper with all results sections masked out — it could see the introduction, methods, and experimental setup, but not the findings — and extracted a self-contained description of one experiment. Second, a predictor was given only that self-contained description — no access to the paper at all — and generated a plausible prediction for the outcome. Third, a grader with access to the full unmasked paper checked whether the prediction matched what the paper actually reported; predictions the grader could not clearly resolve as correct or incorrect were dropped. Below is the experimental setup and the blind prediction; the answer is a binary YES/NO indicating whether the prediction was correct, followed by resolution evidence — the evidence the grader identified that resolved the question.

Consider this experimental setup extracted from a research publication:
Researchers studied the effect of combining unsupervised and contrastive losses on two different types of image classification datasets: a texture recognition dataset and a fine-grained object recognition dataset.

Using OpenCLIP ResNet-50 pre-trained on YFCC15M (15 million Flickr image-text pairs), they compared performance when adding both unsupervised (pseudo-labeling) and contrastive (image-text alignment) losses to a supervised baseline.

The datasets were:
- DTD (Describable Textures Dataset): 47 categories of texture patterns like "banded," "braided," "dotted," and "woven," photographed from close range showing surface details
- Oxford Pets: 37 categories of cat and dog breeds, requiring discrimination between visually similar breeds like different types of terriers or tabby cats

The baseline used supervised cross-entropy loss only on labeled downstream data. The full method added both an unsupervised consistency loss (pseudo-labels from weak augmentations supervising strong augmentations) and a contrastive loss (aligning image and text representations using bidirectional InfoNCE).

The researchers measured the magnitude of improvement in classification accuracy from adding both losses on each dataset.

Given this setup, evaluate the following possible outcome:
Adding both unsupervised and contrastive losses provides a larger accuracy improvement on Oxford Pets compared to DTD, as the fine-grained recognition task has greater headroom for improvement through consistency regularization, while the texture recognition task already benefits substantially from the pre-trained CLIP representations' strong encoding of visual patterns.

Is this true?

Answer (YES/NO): NO